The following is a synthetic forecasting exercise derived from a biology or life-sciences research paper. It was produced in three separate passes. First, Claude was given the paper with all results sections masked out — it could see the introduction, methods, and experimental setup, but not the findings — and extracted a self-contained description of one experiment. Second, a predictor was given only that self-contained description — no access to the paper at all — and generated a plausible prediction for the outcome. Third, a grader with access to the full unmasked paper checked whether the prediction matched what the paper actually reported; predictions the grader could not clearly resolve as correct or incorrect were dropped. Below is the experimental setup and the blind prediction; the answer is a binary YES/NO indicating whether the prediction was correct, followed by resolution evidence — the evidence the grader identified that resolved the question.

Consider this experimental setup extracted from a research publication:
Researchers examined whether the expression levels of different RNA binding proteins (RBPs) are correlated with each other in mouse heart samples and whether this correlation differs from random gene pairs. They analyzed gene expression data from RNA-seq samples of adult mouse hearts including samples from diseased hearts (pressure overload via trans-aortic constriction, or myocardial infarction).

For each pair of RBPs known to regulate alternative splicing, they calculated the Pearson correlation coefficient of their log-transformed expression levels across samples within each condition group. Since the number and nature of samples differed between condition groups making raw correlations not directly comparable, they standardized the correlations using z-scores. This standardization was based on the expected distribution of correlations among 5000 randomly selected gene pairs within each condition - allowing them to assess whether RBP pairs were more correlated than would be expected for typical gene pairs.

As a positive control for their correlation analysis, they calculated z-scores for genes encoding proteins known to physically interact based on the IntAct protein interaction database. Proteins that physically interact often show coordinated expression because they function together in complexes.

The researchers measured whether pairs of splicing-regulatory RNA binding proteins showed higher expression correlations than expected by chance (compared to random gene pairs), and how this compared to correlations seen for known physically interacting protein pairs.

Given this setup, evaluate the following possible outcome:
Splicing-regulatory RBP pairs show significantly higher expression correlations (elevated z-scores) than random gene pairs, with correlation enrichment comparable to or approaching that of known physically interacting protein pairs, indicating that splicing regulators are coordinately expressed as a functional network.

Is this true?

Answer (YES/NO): NO